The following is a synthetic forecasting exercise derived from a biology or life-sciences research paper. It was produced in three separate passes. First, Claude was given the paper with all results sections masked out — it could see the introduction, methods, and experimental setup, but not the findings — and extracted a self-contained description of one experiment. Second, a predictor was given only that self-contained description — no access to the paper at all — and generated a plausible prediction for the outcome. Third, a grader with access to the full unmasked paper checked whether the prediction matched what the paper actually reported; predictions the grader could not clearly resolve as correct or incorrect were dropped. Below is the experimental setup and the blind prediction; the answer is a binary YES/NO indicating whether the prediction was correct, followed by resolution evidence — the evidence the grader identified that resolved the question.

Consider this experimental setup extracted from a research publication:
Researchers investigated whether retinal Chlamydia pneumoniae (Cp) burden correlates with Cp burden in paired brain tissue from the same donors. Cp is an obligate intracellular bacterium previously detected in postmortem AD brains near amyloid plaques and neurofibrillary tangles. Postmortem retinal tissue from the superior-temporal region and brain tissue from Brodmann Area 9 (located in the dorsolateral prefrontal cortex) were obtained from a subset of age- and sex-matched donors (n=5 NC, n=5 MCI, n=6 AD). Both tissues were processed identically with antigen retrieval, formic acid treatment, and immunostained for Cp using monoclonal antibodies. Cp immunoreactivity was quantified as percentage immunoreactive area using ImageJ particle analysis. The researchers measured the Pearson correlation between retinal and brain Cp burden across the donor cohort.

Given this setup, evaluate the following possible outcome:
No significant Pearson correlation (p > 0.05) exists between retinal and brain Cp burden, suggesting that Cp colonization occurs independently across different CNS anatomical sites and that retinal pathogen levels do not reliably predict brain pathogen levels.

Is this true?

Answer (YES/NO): NO